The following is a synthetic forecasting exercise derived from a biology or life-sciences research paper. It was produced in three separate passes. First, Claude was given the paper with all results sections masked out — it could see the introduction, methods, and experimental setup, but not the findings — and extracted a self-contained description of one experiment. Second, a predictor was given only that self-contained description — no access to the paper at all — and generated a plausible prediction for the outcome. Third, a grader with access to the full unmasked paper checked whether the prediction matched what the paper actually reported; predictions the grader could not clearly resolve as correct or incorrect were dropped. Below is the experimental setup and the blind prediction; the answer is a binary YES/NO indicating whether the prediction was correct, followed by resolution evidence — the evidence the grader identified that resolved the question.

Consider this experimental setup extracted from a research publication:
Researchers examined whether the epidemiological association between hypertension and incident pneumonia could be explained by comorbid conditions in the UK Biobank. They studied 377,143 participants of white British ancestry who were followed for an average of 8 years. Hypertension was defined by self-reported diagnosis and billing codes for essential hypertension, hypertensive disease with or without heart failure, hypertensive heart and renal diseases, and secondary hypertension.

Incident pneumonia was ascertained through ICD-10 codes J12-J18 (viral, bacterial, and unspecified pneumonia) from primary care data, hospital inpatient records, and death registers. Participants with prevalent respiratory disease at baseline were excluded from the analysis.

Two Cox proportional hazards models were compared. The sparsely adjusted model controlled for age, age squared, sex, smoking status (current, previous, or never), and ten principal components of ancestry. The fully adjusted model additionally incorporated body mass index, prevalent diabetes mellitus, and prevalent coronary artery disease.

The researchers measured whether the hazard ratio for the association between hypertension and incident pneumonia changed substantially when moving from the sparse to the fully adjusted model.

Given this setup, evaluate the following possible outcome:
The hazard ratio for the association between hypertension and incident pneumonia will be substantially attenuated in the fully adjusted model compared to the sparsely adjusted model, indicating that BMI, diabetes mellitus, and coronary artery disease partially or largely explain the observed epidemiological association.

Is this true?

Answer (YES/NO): NO